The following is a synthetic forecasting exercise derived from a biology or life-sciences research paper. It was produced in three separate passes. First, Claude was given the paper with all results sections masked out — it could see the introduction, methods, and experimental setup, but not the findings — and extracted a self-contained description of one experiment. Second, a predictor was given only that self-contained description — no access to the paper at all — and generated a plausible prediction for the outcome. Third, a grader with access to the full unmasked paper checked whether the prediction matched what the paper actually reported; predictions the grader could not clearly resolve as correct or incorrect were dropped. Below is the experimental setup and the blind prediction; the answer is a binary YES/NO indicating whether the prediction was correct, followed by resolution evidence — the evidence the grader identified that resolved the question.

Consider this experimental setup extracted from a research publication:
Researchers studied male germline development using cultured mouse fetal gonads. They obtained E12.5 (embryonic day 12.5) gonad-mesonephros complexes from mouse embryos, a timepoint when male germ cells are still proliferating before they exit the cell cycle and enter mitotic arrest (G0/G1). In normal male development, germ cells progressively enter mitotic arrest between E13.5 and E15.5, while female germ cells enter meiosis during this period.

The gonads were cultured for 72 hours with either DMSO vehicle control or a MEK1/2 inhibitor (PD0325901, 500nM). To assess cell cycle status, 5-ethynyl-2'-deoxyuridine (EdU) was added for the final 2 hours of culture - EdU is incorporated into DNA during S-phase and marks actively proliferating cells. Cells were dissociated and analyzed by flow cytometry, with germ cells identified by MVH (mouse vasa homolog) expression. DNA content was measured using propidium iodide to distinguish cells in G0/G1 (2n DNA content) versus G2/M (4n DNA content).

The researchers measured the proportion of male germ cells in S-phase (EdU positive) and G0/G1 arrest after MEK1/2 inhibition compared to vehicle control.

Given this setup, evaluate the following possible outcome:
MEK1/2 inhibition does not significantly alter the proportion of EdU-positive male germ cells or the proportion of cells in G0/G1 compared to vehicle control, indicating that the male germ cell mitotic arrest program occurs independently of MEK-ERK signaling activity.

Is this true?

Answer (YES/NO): NO